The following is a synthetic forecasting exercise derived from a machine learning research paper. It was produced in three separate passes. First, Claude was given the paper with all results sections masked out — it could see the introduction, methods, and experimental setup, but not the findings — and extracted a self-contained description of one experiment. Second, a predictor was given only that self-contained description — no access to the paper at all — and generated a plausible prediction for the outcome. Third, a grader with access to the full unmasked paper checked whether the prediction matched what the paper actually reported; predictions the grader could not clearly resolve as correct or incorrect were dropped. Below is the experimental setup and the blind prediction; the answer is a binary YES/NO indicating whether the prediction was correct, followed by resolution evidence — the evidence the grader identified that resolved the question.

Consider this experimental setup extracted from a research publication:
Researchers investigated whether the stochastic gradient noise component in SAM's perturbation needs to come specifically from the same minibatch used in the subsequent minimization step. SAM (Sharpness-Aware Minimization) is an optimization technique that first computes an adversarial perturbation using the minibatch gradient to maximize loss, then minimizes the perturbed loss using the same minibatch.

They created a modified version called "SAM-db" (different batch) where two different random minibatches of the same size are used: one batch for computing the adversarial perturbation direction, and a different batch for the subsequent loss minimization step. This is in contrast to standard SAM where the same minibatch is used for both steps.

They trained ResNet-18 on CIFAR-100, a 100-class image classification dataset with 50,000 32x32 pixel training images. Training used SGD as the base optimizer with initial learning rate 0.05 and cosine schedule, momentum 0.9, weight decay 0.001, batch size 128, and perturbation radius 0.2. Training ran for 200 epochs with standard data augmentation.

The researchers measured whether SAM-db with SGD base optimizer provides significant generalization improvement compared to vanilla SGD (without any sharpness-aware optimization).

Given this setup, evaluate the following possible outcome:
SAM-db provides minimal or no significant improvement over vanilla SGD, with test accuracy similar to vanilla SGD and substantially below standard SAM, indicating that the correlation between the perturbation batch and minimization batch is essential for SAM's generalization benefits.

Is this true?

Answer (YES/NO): YES